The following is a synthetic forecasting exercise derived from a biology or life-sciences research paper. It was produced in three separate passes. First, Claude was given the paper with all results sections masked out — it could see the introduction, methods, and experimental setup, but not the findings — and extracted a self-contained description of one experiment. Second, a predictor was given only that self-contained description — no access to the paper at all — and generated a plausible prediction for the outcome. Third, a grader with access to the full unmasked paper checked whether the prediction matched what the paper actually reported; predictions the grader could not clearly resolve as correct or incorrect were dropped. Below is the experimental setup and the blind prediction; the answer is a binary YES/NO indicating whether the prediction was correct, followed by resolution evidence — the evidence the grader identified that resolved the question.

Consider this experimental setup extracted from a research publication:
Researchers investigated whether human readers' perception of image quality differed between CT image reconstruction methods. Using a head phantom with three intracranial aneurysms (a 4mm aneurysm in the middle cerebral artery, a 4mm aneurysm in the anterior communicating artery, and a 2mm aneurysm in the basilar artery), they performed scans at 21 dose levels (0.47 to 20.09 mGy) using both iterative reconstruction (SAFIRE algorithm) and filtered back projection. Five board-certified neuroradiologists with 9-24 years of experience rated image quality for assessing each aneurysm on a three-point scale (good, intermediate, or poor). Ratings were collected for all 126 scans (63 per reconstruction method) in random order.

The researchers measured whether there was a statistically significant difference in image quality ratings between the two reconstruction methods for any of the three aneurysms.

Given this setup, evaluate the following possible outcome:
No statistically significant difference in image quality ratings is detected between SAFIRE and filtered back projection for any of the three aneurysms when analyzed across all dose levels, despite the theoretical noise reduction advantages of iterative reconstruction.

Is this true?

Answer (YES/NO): YES